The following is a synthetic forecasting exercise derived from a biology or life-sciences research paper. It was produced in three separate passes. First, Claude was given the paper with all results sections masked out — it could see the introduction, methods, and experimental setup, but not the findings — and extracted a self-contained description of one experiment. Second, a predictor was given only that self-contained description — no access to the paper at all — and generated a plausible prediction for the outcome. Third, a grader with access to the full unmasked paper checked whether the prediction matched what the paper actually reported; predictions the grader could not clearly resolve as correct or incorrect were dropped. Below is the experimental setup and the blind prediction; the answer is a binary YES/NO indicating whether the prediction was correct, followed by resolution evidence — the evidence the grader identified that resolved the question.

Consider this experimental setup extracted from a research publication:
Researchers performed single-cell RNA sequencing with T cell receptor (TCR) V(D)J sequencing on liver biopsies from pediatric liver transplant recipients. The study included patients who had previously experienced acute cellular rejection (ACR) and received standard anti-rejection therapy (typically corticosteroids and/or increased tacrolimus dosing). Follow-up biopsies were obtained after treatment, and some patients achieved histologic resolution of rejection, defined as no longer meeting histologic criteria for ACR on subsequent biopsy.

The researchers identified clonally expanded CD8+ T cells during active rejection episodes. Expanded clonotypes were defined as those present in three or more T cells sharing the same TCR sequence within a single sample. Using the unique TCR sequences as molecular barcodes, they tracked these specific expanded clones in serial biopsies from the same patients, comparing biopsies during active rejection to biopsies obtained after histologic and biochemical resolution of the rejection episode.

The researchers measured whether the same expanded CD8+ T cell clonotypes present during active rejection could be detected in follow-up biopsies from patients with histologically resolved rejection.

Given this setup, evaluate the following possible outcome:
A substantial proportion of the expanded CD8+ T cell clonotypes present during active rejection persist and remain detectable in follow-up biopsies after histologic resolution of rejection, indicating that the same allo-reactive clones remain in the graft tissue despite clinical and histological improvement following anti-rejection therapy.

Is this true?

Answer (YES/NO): YES